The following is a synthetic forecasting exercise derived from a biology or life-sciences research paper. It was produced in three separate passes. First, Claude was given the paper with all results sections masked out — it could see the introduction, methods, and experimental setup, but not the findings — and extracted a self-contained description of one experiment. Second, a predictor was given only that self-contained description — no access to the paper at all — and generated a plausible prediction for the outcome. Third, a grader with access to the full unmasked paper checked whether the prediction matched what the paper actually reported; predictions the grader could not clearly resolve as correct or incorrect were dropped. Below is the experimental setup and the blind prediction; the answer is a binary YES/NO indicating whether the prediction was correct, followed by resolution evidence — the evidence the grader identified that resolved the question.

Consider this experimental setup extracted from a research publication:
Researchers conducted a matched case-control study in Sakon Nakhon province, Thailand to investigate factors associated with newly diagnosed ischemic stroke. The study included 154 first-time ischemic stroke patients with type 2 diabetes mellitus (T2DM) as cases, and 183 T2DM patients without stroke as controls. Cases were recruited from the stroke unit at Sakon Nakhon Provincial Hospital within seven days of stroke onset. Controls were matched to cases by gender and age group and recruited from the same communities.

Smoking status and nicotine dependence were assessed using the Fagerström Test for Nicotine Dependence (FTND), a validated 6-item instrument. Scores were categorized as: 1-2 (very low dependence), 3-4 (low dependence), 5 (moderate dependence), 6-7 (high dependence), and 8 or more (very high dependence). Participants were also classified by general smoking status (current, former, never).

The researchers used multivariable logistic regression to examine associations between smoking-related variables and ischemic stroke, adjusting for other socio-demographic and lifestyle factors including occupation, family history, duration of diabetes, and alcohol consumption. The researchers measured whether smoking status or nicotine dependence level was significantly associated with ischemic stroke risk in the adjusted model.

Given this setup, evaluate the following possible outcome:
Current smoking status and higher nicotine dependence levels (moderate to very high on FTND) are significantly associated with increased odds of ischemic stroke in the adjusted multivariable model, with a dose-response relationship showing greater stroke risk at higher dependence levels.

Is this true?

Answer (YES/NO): NO